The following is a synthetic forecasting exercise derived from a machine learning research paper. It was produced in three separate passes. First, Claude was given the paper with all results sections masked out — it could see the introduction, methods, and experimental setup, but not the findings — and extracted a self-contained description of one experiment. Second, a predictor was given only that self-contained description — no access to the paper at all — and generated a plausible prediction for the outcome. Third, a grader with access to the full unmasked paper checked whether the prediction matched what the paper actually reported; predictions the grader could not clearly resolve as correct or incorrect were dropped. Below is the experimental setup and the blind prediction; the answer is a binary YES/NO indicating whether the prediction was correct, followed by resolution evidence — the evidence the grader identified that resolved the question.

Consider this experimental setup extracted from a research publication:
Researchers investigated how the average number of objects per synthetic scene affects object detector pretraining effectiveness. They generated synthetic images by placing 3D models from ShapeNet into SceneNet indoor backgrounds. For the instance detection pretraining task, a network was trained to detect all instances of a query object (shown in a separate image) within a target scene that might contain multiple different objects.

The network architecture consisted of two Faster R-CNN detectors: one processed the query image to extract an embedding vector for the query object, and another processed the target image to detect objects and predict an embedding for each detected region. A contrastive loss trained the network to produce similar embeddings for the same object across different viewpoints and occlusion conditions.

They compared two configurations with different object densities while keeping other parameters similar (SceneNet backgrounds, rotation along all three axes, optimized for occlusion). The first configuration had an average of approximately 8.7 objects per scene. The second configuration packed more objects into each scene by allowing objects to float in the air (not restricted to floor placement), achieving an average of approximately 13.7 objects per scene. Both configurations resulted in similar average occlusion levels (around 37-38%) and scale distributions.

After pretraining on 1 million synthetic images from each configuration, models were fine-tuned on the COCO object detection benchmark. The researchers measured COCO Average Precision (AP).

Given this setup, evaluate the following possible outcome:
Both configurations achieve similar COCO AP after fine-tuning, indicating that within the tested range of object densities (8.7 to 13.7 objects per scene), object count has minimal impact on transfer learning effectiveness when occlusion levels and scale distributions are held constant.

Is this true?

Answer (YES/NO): NO